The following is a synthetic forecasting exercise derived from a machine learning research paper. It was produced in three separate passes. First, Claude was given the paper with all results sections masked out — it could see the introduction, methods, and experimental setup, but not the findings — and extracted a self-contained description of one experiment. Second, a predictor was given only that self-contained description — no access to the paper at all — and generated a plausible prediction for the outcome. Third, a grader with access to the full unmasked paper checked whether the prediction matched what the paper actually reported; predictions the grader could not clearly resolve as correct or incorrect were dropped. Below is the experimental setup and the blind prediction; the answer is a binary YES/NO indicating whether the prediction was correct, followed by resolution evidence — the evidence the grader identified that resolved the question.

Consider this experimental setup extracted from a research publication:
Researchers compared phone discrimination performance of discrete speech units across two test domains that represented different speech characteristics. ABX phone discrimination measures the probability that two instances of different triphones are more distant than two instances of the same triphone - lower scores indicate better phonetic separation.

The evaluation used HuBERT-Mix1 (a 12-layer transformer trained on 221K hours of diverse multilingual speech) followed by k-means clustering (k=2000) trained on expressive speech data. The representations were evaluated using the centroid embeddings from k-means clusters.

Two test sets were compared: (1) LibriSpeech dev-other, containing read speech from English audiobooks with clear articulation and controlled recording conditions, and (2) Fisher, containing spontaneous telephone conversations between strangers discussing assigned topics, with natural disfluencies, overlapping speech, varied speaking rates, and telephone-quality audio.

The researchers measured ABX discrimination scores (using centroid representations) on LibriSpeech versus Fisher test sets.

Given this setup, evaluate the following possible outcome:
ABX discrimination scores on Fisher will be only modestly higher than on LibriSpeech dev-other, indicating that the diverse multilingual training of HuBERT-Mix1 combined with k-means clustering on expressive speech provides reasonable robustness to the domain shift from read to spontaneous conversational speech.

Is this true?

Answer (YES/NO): NO